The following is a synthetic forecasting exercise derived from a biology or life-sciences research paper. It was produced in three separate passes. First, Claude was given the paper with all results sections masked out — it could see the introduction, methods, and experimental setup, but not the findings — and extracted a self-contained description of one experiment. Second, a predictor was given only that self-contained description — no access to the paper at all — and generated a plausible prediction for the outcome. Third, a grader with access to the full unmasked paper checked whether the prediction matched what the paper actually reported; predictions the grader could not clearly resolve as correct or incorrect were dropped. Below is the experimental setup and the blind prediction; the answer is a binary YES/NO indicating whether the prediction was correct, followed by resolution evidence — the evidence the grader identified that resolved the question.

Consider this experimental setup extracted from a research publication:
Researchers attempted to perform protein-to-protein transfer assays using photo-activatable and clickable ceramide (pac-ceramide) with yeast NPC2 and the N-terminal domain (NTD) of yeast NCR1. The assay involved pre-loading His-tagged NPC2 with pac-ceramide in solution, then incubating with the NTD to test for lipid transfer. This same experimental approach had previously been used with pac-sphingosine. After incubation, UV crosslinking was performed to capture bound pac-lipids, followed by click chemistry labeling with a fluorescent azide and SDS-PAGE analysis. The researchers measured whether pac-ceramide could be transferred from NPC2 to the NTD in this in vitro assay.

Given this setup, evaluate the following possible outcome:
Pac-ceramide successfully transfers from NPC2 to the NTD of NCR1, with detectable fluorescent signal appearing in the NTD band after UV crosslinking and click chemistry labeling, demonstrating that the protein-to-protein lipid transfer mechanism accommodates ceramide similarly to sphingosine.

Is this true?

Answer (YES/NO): NO